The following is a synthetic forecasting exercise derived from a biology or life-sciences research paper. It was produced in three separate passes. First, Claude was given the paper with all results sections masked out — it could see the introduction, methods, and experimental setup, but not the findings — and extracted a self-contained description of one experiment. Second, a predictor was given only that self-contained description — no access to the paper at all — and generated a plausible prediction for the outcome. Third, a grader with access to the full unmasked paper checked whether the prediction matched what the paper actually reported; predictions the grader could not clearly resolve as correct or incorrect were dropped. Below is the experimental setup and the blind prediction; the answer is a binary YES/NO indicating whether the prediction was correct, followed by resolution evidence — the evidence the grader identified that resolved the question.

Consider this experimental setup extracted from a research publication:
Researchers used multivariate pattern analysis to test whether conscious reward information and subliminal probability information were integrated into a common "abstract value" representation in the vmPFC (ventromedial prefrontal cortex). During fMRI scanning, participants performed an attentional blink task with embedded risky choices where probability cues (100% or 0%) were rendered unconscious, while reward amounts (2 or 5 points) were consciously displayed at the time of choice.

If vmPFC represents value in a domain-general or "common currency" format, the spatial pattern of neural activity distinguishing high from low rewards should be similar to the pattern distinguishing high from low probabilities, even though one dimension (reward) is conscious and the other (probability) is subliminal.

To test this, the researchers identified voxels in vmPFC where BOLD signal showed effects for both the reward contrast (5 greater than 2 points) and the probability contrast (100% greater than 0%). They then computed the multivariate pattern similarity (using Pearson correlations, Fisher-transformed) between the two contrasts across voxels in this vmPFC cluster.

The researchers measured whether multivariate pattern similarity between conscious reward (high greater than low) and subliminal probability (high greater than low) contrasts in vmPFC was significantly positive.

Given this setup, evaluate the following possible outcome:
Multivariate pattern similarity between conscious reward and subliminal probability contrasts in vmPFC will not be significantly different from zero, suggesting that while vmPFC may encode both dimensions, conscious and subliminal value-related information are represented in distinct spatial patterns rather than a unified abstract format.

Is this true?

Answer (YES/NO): NO